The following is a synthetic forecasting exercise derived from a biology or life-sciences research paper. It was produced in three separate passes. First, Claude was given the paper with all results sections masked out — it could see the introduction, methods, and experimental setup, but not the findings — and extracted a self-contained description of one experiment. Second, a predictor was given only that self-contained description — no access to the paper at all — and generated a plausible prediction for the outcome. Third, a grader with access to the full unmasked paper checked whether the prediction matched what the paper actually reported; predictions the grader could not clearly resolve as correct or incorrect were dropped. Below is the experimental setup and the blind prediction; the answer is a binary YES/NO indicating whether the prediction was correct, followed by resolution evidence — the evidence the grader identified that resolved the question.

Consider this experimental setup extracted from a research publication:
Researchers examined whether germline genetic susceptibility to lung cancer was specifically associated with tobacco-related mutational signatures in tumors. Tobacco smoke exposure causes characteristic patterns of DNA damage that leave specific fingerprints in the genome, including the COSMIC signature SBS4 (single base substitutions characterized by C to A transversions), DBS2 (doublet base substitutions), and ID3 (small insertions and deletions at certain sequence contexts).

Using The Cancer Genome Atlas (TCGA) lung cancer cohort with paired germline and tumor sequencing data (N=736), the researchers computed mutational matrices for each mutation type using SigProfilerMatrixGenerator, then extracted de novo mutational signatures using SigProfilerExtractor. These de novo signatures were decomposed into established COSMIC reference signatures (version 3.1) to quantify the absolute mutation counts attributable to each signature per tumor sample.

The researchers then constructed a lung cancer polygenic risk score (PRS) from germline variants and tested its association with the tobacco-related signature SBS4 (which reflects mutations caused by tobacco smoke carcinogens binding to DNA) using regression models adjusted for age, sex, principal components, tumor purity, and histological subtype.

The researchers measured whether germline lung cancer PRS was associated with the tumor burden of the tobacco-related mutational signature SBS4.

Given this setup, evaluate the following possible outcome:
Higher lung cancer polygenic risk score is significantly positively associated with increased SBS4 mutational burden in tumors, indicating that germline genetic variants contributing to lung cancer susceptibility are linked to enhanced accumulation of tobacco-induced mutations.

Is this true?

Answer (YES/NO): YES